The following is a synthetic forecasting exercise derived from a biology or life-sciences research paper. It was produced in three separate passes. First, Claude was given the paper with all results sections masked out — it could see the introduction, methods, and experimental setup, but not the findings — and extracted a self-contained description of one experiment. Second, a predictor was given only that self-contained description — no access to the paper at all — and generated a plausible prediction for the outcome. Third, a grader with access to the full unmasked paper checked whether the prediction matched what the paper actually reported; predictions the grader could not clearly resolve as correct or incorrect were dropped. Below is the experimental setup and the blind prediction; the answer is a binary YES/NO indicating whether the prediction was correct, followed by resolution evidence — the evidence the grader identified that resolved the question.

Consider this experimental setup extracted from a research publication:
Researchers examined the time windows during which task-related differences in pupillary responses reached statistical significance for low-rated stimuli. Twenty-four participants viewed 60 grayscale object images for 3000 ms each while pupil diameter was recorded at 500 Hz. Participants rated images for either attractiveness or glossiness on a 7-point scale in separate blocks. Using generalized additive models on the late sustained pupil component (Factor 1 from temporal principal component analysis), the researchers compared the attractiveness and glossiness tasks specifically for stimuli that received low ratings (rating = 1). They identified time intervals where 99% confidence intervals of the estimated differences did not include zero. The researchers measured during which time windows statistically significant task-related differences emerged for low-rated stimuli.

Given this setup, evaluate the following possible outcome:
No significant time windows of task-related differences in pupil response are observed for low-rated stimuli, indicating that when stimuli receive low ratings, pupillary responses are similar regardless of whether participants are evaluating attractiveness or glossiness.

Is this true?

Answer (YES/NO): NO